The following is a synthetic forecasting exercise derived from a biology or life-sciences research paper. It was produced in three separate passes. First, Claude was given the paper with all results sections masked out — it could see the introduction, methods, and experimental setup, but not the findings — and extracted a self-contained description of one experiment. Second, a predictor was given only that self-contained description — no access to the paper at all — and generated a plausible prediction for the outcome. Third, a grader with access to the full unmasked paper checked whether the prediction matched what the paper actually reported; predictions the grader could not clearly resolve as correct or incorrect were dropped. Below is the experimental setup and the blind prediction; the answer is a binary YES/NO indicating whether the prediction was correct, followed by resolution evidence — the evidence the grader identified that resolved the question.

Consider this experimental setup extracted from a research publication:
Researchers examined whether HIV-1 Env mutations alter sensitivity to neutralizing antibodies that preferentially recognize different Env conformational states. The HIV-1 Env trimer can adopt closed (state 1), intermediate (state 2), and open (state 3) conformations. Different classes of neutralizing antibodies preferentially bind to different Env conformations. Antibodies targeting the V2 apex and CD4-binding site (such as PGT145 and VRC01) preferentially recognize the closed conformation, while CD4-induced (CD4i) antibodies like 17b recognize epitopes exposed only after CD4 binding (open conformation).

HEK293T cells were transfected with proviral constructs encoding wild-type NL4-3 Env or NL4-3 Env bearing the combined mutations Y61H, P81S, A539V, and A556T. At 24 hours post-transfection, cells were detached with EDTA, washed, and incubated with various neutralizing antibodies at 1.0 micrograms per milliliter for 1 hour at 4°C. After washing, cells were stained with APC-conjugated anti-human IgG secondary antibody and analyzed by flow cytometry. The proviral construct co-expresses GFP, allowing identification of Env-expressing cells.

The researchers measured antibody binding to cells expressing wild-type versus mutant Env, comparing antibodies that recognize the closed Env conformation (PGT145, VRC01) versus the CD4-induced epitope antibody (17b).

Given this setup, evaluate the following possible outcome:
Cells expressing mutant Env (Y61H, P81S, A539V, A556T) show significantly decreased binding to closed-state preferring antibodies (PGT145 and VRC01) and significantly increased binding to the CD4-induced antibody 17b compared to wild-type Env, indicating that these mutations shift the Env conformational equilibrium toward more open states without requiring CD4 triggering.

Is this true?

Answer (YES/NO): NO